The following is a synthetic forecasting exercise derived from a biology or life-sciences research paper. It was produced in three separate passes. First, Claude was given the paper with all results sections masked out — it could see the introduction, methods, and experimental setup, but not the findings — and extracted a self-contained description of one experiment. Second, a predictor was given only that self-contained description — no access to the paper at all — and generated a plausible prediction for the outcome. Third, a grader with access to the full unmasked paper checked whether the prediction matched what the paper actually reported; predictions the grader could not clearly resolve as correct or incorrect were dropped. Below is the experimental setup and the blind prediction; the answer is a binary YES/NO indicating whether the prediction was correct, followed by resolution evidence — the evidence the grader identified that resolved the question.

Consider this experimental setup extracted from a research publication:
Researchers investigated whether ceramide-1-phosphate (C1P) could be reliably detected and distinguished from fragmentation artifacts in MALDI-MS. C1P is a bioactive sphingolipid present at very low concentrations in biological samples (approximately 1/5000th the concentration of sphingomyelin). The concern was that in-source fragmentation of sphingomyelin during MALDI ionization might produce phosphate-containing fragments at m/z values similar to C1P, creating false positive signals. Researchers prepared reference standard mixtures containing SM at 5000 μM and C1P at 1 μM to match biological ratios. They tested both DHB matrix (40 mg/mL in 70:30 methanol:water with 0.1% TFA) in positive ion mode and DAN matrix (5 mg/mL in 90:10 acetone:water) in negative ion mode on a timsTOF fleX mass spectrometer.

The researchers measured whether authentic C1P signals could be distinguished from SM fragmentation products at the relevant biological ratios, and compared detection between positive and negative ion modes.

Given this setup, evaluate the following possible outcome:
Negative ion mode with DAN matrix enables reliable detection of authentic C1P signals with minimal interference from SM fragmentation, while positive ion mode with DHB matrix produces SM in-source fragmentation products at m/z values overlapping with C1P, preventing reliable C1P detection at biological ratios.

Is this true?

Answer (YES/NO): NO